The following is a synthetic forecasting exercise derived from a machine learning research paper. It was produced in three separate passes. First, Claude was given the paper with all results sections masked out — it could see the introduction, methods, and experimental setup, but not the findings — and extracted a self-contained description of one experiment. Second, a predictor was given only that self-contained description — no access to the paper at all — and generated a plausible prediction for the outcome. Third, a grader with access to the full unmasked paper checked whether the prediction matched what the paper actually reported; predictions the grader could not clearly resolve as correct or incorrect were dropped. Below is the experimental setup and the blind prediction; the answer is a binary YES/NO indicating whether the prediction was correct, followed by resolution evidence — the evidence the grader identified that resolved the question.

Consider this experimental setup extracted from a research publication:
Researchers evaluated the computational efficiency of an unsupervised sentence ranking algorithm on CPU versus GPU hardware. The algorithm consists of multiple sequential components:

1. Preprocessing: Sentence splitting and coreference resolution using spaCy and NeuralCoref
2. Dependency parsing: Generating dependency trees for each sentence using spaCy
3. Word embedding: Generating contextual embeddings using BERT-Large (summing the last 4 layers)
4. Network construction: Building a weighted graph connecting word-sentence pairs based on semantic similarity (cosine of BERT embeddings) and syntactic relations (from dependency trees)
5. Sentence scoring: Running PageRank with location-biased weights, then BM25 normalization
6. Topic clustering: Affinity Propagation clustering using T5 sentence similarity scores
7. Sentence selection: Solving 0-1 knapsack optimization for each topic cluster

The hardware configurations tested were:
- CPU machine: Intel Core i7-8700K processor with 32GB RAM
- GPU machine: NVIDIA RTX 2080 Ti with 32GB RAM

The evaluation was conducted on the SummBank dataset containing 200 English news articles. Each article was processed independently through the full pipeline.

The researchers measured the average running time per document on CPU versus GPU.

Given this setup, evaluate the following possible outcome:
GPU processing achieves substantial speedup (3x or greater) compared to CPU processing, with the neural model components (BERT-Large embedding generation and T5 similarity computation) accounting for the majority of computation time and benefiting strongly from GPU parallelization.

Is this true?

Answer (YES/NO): NO